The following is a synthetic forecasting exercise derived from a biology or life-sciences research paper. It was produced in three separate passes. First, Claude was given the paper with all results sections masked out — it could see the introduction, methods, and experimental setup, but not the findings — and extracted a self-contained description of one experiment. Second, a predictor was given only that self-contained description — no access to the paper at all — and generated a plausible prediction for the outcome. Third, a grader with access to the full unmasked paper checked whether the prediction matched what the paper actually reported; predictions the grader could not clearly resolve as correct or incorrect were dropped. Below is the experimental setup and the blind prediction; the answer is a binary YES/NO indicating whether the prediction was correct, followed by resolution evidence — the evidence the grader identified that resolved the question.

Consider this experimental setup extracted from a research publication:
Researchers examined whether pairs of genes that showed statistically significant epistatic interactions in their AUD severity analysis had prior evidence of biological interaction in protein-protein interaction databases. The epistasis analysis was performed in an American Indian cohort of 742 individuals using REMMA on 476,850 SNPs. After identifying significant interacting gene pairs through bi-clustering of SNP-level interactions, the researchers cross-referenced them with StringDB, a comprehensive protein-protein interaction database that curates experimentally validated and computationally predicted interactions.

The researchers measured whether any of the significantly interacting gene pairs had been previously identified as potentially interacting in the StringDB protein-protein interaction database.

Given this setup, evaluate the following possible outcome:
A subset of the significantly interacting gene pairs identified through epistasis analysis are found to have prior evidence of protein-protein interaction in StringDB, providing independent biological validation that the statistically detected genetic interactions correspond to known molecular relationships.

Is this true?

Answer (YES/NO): YES